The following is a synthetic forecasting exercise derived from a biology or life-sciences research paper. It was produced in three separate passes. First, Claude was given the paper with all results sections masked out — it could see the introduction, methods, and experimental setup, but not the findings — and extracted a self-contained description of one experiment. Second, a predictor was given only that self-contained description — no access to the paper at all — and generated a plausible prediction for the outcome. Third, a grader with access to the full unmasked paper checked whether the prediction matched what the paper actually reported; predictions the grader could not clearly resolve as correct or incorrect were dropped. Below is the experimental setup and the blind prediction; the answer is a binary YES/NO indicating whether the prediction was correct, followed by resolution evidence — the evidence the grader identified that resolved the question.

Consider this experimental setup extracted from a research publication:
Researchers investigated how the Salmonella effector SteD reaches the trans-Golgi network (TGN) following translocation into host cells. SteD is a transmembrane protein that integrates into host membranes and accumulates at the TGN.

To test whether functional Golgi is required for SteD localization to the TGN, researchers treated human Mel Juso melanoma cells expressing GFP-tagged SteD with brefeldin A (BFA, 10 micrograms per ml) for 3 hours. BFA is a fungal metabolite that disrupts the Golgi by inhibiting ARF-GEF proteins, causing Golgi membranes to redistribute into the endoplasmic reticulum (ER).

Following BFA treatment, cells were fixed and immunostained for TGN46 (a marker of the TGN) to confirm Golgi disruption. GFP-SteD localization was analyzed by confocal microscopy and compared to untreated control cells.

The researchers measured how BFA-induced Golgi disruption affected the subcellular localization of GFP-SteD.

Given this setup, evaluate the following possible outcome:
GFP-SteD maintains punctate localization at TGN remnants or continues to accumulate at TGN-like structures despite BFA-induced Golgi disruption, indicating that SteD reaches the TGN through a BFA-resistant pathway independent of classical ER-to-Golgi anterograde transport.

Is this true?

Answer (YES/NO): NO